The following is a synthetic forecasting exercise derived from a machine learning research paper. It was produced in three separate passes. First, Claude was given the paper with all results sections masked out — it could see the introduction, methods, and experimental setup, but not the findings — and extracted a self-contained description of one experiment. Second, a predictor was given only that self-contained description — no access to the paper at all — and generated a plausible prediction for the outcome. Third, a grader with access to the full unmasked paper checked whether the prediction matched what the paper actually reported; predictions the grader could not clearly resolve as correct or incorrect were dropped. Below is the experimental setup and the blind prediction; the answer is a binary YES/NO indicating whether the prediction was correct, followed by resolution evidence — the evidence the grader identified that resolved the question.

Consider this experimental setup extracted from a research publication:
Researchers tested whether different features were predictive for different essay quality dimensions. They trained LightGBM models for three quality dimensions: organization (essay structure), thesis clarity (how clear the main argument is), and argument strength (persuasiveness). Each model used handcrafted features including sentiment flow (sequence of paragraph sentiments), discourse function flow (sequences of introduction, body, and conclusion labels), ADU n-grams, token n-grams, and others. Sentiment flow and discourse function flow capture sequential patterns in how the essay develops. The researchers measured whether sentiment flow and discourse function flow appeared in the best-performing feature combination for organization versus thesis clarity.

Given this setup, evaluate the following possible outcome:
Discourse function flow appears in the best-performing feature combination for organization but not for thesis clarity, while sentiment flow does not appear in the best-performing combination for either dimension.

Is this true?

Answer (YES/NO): NO